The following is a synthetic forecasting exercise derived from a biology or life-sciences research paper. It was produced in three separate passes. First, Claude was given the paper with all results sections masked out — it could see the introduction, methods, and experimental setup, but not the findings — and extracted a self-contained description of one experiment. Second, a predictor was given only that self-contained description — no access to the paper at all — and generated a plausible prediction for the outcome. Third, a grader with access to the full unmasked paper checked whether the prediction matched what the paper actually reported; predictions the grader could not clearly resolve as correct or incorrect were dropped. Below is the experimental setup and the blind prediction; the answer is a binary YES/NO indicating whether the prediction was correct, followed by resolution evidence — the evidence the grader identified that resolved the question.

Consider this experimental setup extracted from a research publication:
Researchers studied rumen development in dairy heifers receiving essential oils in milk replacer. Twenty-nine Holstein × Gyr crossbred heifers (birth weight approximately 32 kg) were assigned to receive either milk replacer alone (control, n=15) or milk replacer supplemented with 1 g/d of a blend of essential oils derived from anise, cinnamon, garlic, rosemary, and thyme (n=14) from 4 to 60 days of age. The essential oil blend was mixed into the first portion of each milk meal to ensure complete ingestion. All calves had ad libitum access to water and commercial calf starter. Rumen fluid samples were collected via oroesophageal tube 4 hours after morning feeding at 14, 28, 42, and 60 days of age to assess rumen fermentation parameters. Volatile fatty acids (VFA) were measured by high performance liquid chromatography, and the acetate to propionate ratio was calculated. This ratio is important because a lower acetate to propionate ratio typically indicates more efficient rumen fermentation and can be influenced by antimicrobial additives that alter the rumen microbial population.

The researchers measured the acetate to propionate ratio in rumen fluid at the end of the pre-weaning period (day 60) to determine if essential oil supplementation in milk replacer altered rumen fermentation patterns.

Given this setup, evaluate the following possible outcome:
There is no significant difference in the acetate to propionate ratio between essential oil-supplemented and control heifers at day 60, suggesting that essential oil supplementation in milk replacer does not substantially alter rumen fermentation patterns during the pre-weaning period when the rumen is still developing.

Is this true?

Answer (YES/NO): NO